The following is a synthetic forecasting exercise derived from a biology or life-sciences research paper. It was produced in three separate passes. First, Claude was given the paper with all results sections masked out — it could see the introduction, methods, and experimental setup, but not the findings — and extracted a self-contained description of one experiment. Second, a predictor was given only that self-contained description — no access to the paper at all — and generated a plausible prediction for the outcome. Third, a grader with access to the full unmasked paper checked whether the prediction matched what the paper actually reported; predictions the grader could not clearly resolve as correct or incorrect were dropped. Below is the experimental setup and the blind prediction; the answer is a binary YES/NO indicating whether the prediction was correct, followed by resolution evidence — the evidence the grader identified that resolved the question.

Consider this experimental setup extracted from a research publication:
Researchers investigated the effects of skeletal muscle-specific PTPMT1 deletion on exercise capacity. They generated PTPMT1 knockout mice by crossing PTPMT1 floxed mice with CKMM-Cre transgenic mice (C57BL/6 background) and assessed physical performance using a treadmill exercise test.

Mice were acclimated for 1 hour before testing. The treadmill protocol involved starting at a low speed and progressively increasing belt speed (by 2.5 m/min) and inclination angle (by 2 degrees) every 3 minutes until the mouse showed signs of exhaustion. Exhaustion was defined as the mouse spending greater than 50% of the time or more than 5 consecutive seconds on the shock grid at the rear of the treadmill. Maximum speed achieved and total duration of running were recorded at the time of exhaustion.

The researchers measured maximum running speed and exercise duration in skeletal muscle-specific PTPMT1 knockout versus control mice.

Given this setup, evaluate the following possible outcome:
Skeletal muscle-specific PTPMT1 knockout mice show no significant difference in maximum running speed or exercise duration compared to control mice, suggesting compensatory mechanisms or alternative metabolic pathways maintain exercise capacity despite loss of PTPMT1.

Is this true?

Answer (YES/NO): NO